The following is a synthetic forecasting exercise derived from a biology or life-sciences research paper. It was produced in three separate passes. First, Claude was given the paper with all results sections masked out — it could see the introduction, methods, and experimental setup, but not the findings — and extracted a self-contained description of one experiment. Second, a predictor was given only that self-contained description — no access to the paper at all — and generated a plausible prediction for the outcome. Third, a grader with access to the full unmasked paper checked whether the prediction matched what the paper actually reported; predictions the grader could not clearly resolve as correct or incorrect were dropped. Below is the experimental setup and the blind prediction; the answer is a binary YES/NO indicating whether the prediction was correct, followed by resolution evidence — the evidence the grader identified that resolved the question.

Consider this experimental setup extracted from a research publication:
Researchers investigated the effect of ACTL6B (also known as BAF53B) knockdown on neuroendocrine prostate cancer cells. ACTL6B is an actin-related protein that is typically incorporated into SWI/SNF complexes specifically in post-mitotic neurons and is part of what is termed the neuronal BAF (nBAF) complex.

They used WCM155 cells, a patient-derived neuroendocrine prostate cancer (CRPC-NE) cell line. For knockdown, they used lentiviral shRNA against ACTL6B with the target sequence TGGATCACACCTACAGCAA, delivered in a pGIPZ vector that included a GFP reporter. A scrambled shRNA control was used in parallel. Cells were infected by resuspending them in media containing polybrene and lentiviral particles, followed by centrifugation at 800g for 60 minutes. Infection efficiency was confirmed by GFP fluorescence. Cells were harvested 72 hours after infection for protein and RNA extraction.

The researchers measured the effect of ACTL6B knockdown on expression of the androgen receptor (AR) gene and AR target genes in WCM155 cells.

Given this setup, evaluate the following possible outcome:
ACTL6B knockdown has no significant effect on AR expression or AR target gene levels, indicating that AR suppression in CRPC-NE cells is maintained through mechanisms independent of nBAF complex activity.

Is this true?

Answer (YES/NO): YES